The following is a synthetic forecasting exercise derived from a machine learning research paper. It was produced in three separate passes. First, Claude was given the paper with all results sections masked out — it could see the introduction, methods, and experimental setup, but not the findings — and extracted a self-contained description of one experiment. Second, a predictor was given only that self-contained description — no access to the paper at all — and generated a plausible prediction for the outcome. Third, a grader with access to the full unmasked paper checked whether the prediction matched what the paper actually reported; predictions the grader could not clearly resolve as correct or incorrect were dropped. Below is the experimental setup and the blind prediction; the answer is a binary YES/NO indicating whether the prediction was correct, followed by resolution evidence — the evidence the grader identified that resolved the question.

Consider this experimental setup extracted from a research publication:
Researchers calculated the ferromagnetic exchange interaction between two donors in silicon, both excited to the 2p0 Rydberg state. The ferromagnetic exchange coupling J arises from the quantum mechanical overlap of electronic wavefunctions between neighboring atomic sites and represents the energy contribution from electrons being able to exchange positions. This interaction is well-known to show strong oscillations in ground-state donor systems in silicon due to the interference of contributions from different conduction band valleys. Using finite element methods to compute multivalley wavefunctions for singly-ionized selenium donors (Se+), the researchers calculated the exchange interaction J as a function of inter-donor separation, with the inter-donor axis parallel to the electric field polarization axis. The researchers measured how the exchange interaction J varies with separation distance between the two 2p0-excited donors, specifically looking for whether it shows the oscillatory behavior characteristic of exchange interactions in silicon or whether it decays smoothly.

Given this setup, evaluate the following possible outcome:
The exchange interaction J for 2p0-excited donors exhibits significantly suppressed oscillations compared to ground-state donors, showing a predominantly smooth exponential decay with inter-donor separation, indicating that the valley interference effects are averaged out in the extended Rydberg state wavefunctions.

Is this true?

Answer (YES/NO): NO